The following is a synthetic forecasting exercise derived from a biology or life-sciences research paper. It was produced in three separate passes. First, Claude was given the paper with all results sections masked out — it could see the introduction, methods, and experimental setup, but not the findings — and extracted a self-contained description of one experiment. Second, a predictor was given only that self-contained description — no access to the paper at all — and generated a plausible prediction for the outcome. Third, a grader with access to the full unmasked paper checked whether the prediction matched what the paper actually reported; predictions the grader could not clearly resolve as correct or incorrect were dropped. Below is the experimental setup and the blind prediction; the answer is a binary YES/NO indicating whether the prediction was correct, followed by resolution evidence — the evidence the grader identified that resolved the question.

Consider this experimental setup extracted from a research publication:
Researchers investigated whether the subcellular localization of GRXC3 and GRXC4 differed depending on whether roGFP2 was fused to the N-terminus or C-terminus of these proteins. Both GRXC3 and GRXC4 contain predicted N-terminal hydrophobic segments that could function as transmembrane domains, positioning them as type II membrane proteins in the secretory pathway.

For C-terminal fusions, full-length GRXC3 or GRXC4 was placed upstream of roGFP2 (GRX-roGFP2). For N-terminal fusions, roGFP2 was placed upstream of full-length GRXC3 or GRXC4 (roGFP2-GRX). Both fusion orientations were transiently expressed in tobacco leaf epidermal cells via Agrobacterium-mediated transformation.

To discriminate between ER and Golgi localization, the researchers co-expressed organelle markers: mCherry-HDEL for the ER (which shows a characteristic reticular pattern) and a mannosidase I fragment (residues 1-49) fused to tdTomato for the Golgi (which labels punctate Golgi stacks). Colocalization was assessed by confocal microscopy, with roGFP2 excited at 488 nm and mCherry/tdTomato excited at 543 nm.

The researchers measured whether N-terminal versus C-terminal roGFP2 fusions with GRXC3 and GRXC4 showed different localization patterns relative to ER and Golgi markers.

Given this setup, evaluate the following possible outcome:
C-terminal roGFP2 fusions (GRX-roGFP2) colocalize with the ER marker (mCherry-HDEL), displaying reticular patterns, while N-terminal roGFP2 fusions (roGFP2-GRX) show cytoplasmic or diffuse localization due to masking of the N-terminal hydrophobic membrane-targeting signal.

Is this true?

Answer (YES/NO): NO